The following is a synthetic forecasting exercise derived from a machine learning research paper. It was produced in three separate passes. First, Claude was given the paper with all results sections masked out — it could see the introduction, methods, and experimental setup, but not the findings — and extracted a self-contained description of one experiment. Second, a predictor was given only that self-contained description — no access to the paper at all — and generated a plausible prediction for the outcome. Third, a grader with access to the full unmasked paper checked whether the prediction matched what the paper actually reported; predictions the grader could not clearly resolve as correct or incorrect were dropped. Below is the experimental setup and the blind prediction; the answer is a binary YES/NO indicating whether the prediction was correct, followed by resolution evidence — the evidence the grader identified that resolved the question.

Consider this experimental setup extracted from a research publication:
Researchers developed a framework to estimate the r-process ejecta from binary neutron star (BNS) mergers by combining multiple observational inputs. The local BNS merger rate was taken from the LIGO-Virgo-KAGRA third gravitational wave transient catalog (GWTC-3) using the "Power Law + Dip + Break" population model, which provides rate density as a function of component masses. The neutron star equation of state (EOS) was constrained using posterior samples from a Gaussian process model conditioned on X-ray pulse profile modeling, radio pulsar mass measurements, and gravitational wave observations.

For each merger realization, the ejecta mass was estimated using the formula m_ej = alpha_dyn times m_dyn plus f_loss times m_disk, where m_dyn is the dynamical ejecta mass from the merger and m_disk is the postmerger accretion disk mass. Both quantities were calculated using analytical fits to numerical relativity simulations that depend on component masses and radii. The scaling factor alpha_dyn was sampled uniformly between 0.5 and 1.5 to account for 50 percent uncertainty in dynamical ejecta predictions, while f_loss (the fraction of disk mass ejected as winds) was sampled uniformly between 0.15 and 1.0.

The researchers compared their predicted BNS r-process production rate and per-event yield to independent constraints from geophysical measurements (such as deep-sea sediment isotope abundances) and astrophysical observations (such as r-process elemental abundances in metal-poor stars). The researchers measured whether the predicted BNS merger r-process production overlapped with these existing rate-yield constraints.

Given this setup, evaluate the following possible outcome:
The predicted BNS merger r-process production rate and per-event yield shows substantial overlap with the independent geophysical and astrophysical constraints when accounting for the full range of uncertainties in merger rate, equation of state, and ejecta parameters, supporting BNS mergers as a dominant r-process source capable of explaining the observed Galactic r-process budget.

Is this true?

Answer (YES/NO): NO